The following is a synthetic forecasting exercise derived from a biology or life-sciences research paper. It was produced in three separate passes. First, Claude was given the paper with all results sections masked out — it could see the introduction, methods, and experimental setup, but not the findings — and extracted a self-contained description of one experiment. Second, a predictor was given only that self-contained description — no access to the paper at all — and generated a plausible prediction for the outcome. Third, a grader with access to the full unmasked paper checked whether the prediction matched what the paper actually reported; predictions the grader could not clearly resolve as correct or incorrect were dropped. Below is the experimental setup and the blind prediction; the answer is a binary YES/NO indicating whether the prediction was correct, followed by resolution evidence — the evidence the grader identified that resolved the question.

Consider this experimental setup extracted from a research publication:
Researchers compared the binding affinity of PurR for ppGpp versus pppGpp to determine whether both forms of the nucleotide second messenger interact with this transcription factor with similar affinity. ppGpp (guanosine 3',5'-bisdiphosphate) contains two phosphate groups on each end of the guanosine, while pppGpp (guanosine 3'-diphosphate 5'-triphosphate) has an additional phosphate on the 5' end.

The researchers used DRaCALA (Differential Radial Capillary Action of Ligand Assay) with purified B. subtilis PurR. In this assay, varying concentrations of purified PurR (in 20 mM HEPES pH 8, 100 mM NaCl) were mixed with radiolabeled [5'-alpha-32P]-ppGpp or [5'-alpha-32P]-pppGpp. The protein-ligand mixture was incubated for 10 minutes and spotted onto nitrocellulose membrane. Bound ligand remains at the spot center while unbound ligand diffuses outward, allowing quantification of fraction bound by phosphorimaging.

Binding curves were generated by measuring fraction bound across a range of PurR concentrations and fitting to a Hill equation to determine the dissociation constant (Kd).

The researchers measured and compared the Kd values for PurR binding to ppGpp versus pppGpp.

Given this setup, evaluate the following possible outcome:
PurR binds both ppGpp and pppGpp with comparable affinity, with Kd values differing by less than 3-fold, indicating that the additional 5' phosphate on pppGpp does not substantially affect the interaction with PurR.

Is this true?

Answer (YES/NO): YES